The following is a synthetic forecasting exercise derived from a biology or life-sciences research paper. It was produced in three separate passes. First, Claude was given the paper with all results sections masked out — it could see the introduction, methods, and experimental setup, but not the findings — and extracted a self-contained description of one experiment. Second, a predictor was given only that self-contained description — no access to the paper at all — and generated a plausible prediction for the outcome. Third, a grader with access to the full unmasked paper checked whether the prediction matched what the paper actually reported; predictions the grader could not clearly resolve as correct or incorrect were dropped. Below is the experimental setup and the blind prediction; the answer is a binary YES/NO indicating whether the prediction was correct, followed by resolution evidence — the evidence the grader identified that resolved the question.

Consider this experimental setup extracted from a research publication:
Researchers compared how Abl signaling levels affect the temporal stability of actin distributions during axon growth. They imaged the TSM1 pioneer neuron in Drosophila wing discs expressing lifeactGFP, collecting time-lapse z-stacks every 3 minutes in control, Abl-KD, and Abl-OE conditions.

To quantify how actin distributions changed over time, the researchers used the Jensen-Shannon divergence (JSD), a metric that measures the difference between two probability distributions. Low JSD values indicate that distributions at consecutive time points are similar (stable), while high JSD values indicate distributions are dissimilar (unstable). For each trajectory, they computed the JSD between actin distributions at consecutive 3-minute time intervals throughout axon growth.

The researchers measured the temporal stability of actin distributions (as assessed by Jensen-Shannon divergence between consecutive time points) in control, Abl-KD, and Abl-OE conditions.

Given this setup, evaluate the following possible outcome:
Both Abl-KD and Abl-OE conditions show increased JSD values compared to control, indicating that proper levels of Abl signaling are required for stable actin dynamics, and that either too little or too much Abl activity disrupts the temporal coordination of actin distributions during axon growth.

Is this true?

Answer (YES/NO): YES